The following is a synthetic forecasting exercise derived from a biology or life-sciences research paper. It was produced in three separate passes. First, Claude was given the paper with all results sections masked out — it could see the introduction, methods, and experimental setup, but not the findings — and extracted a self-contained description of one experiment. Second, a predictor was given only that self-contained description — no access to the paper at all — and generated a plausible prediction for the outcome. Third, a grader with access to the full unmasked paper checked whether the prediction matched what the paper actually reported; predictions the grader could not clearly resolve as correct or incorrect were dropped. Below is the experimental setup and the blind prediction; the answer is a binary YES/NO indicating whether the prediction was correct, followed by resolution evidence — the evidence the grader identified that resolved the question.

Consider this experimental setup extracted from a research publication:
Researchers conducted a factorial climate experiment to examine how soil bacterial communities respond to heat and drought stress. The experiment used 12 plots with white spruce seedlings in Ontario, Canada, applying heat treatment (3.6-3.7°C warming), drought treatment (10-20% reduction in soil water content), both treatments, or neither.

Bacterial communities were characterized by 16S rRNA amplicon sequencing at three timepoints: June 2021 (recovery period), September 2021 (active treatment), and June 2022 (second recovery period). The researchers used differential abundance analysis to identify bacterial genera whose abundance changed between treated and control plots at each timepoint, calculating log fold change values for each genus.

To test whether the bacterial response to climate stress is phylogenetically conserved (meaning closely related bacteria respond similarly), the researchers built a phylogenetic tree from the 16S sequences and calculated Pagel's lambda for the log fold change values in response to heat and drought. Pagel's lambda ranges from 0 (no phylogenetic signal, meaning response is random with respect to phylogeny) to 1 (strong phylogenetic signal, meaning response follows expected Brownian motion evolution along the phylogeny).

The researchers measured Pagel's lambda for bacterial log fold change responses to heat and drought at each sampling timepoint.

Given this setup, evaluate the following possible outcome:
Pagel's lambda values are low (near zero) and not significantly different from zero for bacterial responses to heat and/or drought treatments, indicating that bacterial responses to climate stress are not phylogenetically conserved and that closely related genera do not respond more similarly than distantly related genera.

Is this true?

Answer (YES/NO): NO